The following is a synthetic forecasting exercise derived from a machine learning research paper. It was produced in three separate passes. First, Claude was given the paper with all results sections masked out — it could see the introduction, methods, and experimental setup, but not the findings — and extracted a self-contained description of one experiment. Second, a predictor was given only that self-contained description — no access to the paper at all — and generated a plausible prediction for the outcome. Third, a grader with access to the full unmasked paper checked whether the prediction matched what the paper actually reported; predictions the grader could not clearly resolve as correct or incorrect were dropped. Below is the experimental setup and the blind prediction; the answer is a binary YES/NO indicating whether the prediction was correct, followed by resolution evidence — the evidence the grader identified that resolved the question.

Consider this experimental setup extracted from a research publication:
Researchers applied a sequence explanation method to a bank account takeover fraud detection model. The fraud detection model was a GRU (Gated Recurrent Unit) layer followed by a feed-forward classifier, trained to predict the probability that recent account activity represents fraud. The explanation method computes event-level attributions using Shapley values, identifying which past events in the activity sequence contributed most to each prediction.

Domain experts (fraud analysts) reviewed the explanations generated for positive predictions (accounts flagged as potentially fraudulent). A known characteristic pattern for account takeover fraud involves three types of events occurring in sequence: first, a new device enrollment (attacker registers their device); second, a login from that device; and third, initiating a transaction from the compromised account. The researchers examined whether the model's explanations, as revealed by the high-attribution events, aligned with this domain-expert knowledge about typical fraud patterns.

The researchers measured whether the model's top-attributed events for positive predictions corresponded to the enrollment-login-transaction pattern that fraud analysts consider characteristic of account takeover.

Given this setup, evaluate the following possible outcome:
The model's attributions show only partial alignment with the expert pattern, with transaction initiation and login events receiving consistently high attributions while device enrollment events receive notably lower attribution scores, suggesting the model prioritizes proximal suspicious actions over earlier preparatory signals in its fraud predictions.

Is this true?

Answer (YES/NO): NO